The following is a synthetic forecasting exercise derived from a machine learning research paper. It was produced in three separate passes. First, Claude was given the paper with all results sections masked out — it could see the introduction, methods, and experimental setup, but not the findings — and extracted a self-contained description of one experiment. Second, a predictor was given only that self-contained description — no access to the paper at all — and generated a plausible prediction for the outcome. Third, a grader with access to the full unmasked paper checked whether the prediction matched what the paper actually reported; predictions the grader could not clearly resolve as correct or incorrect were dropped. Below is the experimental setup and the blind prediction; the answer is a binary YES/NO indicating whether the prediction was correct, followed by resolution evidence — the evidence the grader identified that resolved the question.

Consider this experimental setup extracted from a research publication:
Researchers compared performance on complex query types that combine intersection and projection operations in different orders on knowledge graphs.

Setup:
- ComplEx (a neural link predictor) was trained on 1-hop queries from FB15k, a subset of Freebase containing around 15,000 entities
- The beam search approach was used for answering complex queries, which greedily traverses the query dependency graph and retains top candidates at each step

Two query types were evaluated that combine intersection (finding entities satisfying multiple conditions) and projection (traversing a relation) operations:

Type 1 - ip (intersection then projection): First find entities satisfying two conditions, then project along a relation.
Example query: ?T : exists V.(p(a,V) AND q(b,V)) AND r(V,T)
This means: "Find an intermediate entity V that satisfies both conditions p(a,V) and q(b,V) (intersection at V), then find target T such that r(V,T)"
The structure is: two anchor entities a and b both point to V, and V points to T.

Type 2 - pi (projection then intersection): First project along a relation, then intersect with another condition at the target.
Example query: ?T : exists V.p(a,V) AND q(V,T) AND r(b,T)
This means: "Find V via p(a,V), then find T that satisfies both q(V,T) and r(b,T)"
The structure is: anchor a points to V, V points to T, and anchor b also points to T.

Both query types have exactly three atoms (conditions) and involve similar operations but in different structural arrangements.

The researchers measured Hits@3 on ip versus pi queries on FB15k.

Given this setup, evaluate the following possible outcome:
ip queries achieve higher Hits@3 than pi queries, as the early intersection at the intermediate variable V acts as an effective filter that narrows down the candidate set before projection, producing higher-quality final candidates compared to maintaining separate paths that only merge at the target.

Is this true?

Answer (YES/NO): NO